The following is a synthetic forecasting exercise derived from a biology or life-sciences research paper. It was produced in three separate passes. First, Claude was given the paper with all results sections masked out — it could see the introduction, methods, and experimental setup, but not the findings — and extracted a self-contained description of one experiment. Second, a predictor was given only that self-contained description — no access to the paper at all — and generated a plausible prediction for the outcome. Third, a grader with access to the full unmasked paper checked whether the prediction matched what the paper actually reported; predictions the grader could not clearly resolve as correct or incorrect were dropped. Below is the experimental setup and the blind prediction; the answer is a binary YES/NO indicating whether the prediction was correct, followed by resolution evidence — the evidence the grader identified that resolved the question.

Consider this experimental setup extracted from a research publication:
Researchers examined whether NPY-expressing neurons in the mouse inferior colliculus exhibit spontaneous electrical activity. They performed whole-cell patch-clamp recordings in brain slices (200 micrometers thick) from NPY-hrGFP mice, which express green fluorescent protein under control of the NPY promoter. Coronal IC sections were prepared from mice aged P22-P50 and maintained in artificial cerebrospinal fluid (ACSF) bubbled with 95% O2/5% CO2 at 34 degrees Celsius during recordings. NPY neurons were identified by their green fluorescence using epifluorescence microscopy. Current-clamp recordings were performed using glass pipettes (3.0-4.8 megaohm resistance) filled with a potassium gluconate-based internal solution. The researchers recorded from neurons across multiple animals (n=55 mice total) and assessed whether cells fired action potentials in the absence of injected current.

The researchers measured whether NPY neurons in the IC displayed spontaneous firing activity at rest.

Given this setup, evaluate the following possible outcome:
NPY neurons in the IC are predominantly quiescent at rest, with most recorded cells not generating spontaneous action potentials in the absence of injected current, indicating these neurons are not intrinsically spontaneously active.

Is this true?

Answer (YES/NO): NO